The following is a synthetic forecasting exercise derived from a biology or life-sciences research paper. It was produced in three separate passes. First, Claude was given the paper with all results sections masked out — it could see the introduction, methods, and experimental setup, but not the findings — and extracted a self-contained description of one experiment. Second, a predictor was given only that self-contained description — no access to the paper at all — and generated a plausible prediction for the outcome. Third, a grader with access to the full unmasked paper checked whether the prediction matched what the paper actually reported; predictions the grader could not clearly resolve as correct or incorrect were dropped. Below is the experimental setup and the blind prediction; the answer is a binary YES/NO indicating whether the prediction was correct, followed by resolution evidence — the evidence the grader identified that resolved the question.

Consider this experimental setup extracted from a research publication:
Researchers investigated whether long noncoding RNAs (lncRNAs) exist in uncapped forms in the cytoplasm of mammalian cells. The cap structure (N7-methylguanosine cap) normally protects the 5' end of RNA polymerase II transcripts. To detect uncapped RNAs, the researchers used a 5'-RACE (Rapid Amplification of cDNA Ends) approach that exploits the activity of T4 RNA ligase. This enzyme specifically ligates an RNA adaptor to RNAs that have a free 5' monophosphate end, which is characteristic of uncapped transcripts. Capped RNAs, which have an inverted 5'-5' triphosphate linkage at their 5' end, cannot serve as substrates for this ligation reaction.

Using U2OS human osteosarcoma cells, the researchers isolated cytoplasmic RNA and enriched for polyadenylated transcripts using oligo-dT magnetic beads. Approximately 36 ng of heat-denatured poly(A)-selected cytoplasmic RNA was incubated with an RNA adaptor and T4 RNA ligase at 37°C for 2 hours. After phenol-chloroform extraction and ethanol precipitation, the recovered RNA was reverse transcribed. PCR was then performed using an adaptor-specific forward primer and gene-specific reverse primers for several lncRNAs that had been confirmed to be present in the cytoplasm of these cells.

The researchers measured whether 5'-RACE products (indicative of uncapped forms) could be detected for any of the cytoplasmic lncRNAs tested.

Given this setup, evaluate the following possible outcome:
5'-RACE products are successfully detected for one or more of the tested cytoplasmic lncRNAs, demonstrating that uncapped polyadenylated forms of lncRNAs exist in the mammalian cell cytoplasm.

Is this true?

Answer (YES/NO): YES